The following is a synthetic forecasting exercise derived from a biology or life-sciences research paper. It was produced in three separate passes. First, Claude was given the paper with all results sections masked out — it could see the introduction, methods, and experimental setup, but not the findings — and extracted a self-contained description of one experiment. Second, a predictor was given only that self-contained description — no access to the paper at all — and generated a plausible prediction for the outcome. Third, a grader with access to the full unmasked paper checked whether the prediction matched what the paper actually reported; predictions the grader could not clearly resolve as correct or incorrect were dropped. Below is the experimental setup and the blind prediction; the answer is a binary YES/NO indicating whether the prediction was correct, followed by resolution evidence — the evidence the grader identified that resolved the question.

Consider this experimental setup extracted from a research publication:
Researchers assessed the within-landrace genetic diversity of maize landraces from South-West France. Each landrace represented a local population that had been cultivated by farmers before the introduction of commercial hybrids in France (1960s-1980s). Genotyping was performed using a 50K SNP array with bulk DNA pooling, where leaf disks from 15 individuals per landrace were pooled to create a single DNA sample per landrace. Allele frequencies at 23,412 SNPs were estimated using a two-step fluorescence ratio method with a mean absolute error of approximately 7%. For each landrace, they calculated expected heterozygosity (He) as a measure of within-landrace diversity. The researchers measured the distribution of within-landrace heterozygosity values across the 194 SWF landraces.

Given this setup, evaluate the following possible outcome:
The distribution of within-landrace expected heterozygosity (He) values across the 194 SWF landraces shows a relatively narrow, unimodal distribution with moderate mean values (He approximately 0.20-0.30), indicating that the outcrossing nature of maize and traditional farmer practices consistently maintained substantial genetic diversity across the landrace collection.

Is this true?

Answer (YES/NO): NO